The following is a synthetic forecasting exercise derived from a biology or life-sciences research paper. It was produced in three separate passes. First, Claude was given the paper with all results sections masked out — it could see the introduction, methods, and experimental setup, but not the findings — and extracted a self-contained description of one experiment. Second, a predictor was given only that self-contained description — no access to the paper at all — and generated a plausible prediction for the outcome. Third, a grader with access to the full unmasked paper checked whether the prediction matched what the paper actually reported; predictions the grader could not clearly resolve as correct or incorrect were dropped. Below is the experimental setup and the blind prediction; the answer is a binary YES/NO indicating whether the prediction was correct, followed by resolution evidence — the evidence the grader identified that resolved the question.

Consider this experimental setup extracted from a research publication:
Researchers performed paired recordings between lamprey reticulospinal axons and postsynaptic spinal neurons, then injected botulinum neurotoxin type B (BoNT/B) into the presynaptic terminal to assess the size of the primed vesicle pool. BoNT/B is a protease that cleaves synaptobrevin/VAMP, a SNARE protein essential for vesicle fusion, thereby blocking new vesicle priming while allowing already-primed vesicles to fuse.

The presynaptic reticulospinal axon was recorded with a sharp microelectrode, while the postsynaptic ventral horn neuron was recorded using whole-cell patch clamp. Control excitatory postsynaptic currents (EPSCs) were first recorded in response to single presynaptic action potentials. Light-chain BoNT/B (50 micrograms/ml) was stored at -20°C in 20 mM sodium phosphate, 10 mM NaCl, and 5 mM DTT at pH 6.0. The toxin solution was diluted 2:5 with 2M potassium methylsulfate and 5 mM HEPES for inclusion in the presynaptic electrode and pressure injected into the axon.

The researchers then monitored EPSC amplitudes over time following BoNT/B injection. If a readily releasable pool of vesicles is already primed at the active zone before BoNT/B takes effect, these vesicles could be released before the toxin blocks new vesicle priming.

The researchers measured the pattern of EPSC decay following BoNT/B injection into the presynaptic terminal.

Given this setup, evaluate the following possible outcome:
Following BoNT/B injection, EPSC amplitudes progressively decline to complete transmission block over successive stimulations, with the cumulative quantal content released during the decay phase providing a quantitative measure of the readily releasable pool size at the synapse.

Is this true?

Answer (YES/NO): YES